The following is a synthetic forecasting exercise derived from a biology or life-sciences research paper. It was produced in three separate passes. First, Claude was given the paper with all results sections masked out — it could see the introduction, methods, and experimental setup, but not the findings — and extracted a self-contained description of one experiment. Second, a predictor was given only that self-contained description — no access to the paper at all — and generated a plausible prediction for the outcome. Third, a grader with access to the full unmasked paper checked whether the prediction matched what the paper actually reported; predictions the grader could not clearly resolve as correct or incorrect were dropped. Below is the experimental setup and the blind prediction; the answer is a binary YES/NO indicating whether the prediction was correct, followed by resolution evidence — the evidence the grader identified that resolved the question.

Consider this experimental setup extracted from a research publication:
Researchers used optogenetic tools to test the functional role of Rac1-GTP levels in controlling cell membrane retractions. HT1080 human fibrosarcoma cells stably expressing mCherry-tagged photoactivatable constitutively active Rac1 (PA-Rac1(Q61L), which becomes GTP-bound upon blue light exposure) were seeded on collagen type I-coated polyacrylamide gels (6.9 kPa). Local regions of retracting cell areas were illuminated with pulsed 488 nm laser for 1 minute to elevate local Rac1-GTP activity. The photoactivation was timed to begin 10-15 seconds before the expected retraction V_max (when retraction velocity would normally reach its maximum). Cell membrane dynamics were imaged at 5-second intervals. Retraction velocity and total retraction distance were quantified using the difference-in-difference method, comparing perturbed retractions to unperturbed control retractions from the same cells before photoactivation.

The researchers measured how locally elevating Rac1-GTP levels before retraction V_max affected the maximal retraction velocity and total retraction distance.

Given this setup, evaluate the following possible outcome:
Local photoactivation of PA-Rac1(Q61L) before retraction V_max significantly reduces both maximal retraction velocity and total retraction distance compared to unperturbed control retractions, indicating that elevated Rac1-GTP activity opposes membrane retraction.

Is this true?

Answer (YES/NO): YES